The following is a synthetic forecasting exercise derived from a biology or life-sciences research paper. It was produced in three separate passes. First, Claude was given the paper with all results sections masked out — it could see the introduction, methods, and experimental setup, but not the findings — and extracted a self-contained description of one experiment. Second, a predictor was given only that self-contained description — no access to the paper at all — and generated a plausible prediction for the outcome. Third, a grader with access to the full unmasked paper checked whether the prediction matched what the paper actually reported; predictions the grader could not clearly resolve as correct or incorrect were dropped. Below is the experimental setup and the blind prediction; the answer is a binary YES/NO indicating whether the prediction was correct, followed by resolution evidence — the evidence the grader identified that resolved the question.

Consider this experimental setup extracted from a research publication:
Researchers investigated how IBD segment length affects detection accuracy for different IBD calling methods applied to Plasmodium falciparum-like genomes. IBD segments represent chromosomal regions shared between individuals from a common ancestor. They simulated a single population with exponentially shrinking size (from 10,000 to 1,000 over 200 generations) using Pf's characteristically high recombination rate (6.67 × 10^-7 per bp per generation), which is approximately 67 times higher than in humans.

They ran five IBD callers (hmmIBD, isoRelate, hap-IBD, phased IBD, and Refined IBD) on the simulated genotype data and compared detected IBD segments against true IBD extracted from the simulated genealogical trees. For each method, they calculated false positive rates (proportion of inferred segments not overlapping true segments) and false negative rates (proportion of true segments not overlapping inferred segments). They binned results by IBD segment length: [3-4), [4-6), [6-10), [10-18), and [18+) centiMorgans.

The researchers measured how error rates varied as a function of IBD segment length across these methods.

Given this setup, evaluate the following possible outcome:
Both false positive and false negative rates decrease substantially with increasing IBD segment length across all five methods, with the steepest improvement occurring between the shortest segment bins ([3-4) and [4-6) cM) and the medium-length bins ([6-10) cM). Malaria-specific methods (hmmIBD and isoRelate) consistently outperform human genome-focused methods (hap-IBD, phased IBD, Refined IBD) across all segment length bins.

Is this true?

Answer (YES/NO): NO